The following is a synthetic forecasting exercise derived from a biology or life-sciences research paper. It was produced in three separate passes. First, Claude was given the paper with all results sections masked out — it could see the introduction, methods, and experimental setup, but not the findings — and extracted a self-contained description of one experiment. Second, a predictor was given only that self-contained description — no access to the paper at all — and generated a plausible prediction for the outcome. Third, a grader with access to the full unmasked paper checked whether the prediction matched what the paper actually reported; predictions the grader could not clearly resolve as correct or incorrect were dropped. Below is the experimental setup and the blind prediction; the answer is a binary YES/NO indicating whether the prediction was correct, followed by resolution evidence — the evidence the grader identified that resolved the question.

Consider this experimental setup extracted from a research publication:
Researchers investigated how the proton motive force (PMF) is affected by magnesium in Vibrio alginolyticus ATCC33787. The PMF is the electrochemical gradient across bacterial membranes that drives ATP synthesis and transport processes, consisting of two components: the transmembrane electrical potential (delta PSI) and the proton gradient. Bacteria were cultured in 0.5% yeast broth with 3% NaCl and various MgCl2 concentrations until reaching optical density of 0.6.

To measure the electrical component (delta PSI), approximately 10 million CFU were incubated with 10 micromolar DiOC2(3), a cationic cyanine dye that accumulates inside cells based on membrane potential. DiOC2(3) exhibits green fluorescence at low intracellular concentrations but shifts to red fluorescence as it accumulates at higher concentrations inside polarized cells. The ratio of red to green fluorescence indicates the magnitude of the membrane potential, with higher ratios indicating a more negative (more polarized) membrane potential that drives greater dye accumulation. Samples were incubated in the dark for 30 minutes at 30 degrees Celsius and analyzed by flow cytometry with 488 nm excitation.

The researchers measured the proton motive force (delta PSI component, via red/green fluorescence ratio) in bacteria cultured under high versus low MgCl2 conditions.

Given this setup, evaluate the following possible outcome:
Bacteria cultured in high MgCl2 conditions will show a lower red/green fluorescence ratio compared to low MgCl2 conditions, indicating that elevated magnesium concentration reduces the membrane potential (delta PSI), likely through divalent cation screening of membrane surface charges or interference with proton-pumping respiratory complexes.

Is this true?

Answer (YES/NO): YES